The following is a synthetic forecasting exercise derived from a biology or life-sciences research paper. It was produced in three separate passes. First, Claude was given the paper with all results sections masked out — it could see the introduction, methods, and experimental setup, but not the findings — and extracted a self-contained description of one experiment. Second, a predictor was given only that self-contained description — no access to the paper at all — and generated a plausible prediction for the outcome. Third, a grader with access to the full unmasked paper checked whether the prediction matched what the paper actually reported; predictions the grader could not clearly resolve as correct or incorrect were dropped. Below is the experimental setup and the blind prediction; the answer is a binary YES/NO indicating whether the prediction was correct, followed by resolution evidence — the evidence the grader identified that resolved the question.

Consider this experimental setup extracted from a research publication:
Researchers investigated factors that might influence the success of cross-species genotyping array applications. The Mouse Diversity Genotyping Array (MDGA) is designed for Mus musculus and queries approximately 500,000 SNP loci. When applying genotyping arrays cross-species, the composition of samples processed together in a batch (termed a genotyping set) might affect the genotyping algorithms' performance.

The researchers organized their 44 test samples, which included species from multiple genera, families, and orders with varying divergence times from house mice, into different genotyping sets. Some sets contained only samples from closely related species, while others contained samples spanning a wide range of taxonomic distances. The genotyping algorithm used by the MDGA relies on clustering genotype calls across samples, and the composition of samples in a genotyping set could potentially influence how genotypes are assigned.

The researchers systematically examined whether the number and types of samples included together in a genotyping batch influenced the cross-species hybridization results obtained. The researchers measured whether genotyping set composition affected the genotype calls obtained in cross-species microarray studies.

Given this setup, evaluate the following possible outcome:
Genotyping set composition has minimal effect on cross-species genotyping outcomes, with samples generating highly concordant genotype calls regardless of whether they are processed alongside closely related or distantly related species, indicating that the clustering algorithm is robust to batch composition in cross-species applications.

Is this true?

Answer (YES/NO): NO